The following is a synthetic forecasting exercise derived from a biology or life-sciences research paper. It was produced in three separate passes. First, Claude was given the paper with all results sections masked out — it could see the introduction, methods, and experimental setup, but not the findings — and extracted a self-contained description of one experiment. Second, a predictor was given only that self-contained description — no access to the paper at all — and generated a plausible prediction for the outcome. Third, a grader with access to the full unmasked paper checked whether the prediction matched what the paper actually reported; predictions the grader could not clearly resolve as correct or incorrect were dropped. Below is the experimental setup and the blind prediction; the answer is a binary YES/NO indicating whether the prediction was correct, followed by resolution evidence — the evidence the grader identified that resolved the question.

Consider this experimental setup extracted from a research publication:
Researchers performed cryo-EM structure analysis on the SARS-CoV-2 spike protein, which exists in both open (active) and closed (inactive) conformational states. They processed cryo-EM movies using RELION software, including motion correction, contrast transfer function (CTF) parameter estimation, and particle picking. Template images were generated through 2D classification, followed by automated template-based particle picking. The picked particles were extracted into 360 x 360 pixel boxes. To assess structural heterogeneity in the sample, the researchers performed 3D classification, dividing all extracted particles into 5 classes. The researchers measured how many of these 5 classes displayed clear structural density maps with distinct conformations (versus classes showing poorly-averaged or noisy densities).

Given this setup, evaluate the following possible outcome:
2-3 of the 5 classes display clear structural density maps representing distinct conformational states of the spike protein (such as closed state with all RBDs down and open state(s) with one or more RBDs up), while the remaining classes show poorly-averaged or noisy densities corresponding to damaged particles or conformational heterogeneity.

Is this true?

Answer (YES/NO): YES